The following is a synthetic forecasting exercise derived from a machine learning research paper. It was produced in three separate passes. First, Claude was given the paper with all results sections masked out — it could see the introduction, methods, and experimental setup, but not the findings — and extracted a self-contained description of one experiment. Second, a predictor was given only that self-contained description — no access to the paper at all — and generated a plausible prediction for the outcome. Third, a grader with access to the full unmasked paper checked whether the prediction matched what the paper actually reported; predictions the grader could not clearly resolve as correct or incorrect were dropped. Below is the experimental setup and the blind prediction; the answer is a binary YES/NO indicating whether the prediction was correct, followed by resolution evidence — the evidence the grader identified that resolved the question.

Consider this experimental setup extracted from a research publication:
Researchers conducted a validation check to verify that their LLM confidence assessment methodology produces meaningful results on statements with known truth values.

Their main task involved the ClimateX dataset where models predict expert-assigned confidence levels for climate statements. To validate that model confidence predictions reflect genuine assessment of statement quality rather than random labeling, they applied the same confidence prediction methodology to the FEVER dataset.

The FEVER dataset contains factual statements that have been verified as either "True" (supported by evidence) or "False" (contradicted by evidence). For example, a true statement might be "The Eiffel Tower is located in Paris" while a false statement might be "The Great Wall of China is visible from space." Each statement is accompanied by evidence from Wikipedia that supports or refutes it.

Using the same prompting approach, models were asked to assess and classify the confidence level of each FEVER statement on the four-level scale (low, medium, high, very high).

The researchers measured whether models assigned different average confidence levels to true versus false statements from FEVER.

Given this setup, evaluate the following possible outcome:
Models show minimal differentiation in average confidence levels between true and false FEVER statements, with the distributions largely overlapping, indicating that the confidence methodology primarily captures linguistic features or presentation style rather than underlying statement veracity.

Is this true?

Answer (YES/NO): NO